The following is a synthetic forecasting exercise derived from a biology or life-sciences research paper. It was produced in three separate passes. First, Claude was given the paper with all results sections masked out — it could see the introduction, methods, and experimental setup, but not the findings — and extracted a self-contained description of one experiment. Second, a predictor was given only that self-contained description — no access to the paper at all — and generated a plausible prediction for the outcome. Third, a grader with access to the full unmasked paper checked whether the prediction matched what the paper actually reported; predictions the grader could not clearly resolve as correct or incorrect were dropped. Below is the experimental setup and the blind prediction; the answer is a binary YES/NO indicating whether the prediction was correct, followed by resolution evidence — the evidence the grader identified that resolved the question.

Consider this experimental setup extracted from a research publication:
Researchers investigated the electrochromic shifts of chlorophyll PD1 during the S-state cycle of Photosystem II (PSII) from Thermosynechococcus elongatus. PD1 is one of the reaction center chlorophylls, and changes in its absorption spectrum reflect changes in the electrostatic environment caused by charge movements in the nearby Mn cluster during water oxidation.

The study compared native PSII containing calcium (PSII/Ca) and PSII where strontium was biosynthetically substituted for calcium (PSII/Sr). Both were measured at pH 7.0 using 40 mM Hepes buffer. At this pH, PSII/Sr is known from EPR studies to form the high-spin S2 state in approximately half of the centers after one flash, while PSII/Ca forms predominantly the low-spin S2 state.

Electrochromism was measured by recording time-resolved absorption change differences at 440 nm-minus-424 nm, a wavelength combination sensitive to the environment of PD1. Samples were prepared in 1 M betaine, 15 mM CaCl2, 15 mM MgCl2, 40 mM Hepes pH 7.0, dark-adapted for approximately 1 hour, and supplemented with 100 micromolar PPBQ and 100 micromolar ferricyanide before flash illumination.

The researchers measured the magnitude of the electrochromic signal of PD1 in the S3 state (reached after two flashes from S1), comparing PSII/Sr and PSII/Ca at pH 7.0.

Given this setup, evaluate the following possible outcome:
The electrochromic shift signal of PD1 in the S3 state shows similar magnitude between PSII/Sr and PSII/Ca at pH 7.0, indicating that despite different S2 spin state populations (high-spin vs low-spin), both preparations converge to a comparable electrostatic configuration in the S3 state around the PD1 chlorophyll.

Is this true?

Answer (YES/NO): NO